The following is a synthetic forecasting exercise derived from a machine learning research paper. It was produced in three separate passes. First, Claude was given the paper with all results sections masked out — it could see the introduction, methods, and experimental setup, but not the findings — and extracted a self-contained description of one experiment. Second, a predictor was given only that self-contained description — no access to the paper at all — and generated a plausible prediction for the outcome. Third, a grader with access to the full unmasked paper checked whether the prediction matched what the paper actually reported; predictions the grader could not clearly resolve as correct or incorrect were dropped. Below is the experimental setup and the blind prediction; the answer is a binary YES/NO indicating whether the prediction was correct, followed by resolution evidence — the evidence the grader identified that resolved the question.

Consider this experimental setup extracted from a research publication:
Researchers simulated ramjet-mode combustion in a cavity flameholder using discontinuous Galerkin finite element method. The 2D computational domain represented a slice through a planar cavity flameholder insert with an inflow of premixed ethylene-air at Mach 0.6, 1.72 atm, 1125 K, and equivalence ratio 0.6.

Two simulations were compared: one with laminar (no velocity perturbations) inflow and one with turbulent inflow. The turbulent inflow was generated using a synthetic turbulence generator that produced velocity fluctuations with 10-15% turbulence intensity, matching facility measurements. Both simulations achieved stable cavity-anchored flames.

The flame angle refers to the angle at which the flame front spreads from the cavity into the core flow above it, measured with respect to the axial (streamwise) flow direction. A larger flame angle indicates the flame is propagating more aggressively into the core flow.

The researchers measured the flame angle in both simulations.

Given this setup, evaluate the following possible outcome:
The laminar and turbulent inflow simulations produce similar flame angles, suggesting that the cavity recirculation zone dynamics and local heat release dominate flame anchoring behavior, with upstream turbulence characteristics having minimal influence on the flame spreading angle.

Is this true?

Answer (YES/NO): NO